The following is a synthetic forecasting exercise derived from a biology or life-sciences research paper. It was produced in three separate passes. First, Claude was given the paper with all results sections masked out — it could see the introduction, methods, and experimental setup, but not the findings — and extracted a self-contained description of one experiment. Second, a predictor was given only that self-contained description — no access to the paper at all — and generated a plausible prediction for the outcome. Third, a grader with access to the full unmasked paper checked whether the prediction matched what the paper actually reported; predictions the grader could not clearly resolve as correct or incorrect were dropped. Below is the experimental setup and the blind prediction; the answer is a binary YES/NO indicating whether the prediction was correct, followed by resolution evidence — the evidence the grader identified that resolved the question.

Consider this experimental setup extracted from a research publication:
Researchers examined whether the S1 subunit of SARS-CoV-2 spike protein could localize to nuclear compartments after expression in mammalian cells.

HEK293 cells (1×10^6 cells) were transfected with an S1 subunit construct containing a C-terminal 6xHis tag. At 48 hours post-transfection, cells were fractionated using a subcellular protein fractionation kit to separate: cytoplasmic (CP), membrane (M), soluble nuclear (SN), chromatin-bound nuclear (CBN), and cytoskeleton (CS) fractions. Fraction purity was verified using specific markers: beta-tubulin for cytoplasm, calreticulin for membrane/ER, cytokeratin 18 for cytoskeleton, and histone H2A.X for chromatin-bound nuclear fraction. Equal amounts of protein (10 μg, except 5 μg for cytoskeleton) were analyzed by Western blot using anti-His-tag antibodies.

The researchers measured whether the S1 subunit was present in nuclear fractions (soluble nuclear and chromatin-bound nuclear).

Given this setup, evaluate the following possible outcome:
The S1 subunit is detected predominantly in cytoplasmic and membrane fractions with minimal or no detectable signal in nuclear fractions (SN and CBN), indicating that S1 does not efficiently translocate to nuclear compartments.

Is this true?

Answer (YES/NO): NO